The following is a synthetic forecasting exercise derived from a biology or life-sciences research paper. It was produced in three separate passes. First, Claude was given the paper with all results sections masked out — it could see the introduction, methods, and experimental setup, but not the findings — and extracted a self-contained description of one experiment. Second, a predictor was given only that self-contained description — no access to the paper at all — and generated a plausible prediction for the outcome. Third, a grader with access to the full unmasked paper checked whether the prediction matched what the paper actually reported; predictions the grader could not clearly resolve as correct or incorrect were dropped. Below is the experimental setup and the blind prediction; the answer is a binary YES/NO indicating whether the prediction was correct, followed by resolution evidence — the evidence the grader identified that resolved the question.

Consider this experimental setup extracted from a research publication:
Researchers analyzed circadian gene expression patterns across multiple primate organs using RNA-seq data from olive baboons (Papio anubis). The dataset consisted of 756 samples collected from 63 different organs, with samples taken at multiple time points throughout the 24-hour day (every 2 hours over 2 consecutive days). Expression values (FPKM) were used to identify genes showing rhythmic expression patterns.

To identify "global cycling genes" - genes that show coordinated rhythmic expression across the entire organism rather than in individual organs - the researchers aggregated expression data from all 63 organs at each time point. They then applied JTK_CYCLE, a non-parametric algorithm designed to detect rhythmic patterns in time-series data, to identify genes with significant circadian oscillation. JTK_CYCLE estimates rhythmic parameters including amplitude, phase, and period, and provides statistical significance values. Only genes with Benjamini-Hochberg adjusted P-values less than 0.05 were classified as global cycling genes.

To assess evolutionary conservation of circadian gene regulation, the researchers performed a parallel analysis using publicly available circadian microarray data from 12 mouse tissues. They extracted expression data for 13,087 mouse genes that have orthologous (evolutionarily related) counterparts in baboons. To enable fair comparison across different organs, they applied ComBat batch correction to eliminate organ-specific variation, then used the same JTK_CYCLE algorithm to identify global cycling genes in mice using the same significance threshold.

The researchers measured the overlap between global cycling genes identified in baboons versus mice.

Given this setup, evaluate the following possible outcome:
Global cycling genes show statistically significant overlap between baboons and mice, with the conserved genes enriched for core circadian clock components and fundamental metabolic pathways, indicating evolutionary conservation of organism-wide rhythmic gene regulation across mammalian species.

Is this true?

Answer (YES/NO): YES